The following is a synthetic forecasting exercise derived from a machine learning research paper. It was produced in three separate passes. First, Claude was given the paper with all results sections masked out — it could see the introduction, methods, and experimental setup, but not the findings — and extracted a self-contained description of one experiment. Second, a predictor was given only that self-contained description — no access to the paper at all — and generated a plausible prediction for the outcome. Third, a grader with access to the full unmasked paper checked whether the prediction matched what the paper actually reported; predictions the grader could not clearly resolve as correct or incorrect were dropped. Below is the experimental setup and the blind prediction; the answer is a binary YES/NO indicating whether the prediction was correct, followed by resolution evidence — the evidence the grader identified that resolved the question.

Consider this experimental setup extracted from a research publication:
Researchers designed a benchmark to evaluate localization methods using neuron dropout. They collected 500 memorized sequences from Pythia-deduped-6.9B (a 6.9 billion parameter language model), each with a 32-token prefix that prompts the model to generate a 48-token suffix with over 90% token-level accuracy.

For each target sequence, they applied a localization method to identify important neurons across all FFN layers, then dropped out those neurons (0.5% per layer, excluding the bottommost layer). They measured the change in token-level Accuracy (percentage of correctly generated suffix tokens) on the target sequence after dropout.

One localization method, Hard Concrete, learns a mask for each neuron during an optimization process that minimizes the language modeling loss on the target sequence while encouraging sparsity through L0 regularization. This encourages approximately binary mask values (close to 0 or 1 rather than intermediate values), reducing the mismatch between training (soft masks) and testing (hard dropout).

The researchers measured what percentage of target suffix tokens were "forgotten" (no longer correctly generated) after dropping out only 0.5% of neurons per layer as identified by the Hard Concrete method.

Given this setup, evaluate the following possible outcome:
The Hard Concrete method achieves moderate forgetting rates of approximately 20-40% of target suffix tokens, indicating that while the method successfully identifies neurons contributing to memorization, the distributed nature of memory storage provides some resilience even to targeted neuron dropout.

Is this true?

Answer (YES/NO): NO